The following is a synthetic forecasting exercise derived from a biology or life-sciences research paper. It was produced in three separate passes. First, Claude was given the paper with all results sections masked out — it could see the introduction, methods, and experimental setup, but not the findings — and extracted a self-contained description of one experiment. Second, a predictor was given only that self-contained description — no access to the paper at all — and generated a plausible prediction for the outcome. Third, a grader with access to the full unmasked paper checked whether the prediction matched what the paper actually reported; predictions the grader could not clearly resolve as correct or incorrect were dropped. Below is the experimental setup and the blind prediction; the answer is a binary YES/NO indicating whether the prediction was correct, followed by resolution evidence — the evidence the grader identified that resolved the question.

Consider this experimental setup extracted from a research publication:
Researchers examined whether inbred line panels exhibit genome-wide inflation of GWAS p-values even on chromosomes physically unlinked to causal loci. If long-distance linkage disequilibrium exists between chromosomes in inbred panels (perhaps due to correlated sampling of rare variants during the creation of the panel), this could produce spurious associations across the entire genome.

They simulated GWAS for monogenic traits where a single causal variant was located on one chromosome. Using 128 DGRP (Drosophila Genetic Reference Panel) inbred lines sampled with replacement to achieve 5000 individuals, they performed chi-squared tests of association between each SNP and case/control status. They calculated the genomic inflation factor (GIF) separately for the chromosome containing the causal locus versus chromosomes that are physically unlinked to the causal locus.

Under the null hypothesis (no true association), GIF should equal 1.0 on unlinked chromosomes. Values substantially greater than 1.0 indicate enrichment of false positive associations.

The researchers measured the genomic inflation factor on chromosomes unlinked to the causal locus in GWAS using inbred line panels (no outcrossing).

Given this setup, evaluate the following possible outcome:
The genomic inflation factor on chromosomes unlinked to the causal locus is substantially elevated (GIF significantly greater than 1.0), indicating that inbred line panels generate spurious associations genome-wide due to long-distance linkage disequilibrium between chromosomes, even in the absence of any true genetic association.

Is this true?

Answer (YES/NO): YES